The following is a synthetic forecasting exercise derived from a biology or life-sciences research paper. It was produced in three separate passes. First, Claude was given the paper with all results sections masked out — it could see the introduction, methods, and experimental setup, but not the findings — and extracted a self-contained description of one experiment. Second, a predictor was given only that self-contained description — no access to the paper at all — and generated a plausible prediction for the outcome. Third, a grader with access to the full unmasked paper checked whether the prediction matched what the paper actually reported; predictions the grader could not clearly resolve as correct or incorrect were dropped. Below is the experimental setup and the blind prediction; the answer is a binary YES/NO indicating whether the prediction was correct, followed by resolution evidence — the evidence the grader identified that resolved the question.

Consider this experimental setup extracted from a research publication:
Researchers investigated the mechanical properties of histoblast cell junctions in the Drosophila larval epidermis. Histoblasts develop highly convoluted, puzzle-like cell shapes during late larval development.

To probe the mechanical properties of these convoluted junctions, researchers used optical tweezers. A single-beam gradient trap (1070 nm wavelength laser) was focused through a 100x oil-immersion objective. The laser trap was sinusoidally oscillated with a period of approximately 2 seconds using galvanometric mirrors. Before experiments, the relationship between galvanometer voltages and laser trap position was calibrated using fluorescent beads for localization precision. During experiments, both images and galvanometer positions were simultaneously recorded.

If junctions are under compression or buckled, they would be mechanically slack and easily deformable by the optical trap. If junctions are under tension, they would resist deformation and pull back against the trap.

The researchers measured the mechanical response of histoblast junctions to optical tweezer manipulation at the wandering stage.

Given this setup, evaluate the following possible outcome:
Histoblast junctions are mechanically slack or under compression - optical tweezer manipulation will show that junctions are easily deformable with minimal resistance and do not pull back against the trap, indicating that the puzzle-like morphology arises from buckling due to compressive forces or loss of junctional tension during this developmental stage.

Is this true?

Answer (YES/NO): NO